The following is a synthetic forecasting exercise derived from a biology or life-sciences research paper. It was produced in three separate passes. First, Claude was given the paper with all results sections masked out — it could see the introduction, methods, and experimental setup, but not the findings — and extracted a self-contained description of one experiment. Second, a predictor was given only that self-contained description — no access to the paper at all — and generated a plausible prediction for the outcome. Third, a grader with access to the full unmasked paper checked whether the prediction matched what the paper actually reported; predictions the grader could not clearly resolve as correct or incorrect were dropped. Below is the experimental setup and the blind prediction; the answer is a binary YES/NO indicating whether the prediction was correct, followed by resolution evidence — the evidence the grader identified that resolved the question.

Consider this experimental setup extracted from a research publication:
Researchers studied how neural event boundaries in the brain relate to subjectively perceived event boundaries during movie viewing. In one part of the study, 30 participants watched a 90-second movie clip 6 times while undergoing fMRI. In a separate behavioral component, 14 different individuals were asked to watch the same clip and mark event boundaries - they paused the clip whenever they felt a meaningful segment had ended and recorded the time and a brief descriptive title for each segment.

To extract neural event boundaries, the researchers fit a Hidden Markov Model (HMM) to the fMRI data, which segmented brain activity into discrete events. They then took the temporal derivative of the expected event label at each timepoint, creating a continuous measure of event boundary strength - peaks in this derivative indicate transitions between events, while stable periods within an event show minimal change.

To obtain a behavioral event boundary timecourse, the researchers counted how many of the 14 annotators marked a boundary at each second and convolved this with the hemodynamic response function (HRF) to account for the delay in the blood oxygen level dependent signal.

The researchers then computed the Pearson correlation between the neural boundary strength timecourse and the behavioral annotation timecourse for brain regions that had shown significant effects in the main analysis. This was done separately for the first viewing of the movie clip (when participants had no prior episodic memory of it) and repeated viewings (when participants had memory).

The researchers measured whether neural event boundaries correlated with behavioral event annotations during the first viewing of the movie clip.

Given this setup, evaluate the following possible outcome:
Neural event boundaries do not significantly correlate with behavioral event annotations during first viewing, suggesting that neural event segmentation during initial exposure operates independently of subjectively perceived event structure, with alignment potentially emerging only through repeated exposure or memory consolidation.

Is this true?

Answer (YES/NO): NO